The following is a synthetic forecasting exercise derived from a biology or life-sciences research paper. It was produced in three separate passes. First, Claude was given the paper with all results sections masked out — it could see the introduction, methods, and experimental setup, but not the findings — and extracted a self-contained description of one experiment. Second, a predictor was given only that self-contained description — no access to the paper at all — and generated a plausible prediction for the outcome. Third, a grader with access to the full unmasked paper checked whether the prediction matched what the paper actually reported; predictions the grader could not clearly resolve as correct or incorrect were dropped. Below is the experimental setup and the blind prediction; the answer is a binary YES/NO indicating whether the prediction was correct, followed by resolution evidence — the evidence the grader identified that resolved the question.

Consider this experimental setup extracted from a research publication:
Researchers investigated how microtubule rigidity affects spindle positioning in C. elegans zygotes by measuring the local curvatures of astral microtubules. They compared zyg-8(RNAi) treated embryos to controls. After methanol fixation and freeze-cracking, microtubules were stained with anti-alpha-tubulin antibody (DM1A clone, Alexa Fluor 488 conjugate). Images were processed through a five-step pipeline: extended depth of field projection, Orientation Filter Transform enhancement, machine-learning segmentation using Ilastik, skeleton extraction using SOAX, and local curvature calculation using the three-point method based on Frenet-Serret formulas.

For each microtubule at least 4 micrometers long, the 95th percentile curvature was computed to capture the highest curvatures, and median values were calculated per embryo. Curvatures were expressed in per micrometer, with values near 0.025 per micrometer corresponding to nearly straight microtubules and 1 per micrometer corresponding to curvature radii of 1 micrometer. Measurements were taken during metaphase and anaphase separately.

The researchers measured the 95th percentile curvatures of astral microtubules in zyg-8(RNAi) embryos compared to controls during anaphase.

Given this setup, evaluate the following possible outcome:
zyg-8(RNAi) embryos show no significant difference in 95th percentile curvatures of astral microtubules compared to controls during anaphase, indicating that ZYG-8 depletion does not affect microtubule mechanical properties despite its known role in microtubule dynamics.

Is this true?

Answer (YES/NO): NO